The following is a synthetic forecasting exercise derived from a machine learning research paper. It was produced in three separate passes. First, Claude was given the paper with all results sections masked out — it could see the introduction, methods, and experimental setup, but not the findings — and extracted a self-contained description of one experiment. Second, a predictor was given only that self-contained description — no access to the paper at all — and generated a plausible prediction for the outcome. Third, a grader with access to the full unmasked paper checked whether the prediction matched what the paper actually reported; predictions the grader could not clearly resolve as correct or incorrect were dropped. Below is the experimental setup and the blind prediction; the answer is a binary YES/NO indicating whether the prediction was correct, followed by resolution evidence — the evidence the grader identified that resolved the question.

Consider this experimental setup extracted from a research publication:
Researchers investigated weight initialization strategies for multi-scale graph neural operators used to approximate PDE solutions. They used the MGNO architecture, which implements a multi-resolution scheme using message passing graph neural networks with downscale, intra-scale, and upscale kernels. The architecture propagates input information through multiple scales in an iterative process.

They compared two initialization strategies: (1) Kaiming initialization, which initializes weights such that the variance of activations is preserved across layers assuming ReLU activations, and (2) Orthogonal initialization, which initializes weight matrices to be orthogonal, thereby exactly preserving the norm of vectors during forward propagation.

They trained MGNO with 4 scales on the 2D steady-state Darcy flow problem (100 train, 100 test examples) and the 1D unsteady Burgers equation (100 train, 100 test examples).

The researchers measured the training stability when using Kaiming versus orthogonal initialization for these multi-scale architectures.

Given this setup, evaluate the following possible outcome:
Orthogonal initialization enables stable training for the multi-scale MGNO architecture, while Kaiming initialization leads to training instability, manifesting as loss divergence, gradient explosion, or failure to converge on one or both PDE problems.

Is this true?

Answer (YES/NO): YES